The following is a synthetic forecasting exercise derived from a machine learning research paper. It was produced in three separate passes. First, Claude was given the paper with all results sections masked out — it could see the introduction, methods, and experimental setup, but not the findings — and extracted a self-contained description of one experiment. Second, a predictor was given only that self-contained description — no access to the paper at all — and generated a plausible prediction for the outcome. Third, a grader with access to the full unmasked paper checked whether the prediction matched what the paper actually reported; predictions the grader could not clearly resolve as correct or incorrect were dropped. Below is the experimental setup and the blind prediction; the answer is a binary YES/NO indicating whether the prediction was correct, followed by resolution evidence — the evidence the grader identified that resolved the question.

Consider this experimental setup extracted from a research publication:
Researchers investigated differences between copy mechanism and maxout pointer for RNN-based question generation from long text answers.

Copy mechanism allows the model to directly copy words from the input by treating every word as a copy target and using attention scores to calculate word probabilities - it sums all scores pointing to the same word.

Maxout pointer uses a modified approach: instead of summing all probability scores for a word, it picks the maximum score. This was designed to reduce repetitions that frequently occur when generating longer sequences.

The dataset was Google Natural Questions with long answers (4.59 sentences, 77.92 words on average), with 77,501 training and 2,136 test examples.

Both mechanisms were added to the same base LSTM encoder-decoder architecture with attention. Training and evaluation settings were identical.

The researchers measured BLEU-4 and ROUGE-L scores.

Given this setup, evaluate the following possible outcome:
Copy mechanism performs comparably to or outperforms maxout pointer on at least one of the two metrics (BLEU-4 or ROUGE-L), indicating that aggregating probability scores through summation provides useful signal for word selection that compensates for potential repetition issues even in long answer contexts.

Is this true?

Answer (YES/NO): NO